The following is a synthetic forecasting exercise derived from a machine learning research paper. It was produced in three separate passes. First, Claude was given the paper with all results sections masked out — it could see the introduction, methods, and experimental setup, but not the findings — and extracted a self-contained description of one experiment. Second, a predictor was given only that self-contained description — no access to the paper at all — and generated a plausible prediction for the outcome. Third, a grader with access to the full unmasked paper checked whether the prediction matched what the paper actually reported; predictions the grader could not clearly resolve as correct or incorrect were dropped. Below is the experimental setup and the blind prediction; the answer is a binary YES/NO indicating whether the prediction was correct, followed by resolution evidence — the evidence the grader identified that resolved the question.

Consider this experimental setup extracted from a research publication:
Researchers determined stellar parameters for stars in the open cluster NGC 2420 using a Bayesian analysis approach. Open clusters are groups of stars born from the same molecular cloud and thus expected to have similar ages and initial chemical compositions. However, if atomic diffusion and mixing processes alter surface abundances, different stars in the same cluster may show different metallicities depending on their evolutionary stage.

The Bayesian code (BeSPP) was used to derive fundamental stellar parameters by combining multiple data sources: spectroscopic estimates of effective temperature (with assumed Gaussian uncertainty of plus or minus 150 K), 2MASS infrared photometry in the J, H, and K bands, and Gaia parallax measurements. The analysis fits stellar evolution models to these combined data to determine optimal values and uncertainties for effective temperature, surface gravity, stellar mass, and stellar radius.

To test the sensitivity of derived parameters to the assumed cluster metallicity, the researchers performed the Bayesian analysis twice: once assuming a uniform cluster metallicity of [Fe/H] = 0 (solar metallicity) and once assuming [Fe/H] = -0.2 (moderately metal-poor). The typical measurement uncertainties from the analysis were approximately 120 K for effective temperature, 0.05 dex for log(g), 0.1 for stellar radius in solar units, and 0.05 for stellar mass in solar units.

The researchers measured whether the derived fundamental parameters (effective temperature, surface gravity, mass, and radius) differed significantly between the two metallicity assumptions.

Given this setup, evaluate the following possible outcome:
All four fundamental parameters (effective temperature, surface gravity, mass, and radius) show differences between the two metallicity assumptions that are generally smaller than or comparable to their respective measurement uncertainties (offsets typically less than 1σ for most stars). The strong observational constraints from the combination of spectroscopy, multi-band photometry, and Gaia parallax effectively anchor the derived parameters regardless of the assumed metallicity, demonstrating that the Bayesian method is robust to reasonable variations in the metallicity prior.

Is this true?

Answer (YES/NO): YES